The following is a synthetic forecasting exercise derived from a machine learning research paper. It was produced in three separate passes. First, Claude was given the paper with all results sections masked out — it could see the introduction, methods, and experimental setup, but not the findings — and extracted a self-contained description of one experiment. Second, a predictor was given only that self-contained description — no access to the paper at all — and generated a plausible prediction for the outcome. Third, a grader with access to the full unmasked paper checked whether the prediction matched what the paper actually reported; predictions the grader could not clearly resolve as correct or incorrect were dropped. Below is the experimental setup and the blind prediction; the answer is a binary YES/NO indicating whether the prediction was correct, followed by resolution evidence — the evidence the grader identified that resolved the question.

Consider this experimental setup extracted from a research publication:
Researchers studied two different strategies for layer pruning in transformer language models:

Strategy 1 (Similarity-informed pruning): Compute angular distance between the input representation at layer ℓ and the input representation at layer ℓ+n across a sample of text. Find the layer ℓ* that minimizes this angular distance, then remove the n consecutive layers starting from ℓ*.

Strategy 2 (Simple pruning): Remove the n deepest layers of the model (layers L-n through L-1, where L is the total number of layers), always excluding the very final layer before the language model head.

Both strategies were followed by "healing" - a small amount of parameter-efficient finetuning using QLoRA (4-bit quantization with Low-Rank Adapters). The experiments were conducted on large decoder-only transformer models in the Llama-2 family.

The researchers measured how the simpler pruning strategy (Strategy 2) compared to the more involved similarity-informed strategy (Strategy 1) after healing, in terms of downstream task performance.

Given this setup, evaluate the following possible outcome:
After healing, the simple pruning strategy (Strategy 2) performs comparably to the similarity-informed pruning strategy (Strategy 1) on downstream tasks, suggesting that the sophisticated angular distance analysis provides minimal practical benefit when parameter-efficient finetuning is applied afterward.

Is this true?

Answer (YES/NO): YES